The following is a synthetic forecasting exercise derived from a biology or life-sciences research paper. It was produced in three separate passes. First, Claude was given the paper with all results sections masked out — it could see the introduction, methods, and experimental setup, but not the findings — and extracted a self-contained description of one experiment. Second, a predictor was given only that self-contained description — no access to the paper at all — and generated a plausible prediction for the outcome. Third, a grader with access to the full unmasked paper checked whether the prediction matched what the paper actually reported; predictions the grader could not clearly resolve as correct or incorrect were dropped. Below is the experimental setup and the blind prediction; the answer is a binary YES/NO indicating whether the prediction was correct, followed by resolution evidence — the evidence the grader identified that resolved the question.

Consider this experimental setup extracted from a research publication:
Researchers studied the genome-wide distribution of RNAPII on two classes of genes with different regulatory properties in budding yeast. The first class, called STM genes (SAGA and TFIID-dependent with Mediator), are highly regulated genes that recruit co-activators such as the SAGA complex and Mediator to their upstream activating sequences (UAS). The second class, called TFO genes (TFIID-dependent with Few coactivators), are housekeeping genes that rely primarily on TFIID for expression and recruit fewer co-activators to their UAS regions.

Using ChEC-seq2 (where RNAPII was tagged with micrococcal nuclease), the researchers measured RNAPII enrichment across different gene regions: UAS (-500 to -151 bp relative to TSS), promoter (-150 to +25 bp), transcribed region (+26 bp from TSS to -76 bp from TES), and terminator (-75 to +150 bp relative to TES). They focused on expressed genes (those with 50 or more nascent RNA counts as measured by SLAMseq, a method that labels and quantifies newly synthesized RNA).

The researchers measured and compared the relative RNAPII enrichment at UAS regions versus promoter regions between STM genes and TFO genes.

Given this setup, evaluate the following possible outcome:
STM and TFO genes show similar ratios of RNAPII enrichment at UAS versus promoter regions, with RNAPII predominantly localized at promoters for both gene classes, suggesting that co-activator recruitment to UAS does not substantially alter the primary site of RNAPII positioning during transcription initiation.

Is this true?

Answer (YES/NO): NO